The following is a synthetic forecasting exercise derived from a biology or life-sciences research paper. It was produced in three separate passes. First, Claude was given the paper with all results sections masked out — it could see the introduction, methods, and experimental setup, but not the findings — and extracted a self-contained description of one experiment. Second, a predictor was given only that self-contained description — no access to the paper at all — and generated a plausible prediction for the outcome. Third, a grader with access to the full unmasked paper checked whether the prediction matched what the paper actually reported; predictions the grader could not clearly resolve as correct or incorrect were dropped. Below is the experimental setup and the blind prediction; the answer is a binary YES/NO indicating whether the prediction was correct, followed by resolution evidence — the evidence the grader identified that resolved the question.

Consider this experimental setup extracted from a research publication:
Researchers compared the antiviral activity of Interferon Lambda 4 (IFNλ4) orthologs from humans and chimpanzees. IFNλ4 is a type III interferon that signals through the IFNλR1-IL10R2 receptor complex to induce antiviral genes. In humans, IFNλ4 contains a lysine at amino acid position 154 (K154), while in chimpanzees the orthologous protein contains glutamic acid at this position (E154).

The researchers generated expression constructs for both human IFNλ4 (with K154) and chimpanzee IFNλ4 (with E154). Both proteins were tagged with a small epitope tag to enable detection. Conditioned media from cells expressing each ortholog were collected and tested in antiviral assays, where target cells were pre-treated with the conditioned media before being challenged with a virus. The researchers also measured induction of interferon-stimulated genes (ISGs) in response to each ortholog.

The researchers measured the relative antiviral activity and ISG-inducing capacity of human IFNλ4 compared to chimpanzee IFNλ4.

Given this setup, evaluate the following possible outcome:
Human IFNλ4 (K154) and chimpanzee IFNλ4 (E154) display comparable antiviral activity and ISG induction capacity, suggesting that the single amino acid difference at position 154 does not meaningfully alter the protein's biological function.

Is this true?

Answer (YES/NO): NO